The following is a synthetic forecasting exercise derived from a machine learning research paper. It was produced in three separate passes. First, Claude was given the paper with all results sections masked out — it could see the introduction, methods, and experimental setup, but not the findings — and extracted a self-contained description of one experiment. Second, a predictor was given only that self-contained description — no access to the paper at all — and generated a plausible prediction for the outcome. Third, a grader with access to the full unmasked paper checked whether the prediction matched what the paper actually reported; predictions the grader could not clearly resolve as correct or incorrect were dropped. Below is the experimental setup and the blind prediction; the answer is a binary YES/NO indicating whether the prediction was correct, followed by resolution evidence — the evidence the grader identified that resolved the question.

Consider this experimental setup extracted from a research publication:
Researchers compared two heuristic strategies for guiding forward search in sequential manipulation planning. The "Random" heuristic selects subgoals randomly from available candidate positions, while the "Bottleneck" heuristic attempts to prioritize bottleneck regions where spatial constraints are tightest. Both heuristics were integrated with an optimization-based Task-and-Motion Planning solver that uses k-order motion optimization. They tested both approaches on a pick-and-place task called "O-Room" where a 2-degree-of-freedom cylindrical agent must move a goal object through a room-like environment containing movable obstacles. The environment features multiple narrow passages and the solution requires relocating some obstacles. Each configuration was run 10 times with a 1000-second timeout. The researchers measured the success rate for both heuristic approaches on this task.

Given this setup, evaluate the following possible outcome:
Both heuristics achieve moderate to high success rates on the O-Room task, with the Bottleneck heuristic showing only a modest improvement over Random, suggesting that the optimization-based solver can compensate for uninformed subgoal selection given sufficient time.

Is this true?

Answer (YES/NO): NO